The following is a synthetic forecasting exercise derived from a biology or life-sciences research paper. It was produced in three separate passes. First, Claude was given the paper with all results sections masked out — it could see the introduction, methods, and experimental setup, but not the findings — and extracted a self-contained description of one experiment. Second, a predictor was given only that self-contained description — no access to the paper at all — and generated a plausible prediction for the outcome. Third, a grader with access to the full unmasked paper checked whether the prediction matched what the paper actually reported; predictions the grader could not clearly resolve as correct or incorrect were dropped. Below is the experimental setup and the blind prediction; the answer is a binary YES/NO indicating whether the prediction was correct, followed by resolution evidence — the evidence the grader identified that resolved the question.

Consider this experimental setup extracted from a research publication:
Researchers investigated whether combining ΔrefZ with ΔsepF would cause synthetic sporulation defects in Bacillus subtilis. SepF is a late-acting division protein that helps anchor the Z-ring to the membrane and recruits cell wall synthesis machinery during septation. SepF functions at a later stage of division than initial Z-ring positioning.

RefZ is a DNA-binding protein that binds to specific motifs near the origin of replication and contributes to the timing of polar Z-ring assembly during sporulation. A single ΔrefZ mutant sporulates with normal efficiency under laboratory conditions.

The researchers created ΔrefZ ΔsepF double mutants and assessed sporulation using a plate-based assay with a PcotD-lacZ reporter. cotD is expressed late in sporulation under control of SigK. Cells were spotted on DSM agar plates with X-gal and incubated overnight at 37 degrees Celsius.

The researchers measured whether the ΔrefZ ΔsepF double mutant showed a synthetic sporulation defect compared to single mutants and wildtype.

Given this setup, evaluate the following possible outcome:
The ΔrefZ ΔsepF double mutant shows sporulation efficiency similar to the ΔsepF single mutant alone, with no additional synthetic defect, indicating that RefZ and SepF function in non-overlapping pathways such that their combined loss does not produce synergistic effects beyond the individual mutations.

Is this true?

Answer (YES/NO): YES